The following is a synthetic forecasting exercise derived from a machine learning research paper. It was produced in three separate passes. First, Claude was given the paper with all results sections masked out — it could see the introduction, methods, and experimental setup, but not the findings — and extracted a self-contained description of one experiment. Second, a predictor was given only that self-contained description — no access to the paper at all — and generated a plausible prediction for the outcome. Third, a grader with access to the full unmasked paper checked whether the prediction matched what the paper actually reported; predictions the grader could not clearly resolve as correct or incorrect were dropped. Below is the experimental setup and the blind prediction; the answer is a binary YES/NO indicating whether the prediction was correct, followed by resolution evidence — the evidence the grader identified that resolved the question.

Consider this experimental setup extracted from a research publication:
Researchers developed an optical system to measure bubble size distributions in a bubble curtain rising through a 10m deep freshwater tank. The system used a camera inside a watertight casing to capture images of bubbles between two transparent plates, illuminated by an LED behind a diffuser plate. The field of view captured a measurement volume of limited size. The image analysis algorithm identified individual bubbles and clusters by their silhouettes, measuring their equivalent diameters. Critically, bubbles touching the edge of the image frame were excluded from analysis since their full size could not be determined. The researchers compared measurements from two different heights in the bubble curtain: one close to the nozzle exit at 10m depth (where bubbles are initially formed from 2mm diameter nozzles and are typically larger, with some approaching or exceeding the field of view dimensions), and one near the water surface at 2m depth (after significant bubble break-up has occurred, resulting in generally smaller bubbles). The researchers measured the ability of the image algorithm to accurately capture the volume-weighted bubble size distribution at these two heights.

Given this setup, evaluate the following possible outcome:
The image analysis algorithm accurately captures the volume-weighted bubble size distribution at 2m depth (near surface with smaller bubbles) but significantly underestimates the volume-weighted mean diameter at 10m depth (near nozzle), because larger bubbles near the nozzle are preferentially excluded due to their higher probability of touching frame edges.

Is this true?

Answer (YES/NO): YES